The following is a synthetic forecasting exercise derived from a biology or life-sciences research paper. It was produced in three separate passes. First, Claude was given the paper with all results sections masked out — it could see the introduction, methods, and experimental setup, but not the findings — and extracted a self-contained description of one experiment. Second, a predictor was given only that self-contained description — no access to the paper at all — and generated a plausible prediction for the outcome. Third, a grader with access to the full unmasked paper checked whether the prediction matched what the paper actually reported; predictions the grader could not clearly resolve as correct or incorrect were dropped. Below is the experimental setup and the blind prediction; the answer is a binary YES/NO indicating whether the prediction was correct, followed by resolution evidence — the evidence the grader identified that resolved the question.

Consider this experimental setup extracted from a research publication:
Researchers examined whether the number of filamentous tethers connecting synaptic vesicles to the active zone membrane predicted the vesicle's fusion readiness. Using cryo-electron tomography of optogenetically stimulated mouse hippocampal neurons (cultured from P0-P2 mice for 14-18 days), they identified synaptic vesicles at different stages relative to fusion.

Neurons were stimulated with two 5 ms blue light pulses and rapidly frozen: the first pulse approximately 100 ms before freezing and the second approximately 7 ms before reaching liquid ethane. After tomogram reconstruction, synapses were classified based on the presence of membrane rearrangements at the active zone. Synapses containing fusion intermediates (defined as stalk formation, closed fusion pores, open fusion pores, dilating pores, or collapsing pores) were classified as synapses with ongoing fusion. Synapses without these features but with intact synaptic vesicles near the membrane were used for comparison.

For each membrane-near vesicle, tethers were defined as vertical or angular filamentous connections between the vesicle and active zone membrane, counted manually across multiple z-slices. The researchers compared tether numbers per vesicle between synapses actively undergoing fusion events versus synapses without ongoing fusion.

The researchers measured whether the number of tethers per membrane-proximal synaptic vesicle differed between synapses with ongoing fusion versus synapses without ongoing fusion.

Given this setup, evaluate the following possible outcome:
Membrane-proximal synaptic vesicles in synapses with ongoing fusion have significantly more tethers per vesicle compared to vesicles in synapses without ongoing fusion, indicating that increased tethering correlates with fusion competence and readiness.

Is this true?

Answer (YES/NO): NO